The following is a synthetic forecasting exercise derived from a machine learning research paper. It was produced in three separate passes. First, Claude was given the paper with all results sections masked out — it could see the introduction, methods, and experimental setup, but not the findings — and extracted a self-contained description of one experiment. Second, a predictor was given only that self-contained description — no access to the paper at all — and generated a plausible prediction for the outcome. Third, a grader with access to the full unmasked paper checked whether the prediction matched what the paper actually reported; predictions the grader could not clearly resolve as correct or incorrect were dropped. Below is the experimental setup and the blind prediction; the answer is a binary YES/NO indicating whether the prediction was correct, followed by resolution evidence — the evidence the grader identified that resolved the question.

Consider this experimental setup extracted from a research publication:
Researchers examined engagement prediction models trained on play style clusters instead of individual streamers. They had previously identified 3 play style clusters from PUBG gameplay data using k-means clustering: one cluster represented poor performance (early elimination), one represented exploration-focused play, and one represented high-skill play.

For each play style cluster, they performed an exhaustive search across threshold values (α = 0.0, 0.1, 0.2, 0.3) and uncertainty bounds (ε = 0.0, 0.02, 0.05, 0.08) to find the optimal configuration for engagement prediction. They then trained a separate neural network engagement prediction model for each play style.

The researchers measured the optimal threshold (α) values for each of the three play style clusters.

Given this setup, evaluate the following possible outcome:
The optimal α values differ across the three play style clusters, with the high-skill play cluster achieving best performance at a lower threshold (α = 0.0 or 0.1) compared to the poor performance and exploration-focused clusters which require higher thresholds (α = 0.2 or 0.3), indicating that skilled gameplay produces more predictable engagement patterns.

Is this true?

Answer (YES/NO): NO